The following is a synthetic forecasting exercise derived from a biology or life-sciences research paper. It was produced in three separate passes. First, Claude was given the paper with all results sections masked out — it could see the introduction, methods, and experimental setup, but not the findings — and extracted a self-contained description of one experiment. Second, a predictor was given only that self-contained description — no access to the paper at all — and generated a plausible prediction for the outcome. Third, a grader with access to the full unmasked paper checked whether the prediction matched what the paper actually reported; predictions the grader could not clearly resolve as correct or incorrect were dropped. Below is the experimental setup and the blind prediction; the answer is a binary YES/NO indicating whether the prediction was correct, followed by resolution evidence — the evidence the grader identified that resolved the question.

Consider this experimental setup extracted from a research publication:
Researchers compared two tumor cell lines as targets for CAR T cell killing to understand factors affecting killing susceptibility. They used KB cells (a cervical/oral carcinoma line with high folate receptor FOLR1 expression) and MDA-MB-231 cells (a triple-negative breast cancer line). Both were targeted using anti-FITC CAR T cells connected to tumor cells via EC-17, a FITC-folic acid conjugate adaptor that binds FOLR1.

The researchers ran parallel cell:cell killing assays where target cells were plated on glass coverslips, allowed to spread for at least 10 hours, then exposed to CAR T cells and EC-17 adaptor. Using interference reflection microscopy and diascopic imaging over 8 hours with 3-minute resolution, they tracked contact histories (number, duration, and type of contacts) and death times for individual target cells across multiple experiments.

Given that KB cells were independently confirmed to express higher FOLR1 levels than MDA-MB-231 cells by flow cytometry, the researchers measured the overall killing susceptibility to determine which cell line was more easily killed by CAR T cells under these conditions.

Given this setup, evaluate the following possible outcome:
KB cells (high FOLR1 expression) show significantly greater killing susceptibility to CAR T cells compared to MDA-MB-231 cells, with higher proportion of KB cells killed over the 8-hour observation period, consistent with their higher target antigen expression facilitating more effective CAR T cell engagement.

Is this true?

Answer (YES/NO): NO